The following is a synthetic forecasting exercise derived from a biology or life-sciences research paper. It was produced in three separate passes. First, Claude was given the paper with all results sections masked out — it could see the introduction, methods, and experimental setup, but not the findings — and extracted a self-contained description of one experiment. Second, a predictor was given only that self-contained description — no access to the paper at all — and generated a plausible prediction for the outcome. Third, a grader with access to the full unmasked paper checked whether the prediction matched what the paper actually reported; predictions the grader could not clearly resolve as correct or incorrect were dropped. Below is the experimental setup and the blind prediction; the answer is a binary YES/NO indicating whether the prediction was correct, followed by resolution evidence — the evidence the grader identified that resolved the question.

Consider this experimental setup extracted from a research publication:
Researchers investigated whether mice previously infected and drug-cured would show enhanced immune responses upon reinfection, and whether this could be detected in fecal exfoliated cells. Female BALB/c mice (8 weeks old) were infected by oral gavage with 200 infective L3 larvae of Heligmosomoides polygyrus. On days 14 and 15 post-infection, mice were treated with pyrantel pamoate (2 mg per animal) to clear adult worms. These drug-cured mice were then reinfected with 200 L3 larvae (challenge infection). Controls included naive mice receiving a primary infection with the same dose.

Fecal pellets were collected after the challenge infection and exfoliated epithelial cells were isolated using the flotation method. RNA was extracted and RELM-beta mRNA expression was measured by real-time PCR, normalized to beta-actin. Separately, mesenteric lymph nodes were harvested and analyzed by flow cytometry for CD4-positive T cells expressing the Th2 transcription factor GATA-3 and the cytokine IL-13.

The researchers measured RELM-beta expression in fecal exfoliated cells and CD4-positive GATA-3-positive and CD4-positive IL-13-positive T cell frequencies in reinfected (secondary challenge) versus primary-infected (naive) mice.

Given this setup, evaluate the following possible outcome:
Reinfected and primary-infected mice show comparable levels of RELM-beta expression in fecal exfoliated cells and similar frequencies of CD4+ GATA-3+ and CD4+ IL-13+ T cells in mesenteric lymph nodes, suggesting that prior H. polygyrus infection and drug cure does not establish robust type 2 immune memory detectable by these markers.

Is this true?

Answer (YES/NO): NO